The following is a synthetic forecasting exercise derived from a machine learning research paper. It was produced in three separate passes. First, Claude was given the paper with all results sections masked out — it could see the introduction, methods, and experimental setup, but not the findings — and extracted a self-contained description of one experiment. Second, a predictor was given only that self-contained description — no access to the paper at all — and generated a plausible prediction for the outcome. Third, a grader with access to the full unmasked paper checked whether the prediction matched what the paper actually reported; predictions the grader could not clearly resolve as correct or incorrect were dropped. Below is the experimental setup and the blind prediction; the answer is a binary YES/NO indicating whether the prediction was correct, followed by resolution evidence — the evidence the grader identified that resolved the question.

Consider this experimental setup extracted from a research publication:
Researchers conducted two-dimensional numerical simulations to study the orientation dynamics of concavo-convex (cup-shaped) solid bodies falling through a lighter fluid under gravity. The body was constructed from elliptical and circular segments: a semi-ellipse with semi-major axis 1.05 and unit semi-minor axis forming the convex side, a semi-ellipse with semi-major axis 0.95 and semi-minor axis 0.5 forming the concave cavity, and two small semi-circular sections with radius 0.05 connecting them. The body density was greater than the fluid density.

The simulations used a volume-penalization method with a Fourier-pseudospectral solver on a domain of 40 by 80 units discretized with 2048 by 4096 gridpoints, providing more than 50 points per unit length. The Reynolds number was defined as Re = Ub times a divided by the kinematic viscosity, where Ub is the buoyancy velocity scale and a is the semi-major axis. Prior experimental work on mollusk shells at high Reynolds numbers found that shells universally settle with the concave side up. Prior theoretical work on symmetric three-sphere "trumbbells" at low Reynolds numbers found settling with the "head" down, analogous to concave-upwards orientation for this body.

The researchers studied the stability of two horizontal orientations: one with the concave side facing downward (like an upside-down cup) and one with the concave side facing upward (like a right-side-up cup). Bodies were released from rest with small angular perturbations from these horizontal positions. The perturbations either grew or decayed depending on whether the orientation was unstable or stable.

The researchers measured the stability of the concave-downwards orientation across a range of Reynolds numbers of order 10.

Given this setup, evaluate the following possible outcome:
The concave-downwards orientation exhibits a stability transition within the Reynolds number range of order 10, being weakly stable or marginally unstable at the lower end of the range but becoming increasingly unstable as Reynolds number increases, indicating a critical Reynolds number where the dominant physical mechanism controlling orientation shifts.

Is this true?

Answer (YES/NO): NO